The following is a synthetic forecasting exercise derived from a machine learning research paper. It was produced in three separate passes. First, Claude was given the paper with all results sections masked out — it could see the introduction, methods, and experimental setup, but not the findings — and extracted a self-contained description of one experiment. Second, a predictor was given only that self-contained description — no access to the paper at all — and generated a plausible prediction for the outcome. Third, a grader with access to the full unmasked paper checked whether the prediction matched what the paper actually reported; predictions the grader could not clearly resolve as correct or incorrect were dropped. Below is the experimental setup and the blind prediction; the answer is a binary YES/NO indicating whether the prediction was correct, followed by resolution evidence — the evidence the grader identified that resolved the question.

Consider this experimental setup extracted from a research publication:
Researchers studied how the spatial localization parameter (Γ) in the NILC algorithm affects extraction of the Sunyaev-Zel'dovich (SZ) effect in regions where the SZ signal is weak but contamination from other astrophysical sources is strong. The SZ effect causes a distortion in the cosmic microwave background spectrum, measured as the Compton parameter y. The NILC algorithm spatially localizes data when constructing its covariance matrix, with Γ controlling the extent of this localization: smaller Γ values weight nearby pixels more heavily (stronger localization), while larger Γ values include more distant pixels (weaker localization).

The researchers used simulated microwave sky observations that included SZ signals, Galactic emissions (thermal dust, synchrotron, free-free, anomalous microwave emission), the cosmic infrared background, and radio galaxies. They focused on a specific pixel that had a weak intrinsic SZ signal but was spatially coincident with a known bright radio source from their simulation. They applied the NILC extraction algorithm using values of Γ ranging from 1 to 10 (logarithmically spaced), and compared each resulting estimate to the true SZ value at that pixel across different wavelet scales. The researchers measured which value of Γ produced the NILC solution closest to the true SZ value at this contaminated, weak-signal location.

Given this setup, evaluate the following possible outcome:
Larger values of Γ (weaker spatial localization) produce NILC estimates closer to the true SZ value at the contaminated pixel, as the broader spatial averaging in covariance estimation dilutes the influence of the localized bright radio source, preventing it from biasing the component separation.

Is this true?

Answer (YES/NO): NO